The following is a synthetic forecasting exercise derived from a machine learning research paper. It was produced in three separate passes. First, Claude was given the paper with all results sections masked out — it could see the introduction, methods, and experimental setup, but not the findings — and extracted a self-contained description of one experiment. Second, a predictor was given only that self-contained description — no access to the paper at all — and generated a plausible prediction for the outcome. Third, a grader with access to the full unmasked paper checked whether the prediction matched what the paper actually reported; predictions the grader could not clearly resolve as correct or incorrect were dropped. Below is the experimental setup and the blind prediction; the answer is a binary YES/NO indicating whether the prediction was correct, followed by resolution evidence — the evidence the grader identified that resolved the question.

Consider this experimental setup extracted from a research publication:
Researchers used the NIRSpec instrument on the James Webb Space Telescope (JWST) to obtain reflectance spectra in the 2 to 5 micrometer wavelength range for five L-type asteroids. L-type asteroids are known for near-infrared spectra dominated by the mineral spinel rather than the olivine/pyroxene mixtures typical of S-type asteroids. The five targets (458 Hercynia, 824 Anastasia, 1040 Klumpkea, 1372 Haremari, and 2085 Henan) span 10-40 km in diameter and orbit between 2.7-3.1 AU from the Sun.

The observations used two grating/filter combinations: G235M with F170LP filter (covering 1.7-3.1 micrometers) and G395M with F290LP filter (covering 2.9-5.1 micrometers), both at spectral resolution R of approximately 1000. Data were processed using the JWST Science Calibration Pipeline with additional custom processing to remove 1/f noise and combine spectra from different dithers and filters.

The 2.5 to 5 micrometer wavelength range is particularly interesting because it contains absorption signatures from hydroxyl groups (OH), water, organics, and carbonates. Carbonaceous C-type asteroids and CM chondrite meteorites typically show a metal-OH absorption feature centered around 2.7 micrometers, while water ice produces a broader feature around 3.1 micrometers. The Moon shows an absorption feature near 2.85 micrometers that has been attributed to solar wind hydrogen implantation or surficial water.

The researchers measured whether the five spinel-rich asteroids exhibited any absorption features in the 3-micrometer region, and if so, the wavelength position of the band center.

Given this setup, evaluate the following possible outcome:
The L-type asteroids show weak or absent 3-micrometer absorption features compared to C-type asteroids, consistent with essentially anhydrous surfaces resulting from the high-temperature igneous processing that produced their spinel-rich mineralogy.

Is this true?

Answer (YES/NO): NO